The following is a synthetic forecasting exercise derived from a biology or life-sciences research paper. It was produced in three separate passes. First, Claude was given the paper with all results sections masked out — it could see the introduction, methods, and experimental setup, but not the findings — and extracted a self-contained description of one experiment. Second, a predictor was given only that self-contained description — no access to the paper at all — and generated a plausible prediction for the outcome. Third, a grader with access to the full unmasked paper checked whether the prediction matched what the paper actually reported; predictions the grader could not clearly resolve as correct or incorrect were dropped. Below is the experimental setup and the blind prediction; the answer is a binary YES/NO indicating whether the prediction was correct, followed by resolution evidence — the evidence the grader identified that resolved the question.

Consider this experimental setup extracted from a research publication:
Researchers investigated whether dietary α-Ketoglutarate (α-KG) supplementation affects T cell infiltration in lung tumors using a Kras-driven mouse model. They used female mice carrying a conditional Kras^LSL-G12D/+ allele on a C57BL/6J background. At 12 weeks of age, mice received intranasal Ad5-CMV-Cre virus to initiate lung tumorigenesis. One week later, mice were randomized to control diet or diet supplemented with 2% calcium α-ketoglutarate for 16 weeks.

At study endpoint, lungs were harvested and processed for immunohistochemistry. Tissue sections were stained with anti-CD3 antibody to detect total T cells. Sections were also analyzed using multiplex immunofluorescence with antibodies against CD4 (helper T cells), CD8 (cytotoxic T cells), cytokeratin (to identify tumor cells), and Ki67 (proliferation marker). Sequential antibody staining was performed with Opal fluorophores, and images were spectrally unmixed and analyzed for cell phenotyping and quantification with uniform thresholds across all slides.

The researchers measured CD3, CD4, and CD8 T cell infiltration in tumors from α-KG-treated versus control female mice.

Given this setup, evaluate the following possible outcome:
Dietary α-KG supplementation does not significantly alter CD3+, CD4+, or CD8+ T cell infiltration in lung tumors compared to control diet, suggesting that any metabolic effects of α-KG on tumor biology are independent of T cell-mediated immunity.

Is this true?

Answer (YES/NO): NO